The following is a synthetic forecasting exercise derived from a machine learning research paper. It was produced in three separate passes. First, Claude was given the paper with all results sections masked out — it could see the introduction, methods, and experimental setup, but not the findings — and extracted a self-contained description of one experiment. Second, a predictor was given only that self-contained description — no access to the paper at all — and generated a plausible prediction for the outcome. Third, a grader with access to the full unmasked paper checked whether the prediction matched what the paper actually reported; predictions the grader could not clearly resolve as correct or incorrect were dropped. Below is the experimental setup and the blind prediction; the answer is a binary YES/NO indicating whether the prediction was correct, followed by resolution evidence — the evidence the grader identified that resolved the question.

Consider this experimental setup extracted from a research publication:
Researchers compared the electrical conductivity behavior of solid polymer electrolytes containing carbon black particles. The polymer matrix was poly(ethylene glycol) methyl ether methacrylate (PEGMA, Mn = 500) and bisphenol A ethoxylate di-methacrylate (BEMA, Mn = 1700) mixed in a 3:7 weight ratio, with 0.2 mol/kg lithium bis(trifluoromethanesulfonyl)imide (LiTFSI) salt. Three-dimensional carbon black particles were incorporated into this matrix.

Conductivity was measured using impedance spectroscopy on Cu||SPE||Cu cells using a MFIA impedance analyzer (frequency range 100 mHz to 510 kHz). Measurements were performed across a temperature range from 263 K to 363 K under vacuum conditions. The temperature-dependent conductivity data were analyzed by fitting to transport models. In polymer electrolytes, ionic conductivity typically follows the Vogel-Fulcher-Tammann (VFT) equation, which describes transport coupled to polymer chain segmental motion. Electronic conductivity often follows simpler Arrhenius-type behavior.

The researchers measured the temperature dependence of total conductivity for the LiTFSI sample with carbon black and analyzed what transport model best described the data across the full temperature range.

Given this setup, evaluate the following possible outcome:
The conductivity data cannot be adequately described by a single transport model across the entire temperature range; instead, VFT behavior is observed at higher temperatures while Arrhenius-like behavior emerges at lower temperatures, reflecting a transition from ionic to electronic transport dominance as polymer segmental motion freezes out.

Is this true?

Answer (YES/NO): YES